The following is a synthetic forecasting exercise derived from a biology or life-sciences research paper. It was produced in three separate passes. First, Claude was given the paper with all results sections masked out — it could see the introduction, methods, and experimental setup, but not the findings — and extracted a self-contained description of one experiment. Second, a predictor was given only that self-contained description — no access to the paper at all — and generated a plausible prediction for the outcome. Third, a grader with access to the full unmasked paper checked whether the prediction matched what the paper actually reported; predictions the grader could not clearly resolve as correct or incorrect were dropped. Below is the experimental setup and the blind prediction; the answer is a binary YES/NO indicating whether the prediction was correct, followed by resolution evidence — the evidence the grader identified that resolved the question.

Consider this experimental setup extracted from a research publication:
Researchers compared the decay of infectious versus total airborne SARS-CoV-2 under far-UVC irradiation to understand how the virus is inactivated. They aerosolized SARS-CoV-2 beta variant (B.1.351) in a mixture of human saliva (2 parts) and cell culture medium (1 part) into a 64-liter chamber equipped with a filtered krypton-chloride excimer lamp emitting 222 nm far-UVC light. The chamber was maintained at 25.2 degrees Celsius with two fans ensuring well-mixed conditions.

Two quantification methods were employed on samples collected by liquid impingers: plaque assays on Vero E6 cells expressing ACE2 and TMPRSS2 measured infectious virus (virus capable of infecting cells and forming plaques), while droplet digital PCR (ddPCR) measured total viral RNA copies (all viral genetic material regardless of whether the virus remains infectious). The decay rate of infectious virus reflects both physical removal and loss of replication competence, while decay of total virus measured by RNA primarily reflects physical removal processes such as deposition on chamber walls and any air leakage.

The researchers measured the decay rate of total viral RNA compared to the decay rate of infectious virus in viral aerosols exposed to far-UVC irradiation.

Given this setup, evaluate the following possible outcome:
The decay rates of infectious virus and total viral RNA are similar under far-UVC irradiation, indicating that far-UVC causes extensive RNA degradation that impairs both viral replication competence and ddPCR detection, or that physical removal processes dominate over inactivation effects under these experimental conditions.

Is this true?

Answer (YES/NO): NO